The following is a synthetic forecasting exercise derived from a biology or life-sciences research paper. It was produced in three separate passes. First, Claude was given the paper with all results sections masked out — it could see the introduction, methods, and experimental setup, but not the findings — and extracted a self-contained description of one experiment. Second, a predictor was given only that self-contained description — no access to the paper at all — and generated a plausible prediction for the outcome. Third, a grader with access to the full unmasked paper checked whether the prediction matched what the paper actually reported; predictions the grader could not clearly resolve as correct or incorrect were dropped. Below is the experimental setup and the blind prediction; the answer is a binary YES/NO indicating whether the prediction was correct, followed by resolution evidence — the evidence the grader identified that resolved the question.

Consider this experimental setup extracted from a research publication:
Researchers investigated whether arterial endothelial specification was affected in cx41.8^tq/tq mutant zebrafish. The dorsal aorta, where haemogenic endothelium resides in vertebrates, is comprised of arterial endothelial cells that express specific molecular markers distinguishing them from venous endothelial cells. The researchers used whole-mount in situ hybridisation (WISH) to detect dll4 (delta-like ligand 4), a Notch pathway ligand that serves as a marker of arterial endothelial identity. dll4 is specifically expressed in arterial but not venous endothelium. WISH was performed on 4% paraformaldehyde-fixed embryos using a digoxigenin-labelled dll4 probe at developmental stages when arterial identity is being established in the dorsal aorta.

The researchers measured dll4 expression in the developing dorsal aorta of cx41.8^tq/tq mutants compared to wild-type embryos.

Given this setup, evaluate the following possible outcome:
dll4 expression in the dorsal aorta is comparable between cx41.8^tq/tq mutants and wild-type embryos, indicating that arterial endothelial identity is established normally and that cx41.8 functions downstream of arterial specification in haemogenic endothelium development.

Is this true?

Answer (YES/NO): YES